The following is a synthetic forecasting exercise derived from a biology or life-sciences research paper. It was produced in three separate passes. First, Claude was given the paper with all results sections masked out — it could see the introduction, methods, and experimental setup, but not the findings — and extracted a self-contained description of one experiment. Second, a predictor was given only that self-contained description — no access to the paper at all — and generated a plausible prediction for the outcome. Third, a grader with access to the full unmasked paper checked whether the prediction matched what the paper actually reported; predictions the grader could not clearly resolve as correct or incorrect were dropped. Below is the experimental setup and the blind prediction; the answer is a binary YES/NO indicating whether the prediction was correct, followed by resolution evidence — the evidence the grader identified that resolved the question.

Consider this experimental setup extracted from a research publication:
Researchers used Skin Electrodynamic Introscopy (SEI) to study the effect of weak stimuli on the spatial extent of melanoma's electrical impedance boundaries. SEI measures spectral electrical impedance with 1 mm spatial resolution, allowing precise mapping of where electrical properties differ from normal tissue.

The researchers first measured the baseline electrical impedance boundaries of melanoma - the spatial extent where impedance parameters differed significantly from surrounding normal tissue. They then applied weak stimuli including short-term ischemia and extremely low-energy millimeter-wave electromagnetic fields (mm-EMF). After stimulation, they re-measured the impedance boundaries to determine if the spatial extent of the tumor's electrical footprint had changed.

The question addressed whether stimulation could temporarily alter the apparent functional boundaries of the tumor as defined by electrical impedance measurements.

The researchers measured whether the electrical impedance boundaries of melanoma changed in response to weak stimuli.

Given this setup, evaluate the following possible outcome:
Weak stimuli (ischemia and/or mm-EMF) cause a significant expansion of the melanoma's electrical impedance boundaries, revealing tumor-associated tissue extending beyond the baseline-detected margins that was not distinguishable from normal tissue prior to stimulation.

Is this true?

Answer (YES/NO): YES